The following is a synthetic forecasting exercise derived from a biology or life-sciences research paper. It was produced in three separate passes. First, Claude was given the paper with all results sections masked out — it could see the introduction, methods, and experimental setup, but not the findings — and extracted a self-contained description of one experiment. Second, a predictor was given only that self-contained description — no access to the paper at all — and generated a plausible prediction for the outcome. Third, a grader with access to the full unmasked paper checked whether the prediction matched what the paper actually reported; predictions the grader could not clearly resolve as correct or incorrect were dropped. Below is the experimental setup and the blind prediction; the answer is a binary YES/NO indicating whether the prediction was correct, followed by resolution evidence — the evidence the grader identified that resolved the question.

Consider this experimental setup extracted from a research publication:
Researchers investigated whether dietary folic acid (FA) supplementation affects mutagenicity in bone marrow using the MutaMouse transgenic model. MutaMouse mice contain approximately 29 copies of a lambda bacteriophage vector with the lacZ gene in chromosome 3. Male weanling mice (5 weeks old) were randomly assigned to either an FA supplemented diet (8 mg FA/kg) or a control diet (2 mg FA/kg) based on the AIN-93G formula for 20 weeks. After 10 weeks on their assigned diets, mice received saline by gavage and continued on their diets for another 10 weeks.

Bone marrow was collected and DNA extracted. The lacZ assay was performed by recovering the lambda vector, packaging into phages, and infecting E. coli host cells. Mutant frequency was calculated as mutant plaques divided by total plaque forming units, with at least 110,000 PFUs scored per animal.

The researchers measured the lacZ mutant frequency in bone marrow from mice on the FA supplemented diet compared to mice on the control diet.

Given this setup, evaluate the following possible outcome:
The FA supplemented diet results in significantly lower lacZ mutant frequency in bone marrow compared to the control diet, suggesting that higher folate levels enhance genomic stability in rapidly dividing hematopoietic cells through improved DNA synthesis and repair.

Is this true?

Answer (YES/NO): NO